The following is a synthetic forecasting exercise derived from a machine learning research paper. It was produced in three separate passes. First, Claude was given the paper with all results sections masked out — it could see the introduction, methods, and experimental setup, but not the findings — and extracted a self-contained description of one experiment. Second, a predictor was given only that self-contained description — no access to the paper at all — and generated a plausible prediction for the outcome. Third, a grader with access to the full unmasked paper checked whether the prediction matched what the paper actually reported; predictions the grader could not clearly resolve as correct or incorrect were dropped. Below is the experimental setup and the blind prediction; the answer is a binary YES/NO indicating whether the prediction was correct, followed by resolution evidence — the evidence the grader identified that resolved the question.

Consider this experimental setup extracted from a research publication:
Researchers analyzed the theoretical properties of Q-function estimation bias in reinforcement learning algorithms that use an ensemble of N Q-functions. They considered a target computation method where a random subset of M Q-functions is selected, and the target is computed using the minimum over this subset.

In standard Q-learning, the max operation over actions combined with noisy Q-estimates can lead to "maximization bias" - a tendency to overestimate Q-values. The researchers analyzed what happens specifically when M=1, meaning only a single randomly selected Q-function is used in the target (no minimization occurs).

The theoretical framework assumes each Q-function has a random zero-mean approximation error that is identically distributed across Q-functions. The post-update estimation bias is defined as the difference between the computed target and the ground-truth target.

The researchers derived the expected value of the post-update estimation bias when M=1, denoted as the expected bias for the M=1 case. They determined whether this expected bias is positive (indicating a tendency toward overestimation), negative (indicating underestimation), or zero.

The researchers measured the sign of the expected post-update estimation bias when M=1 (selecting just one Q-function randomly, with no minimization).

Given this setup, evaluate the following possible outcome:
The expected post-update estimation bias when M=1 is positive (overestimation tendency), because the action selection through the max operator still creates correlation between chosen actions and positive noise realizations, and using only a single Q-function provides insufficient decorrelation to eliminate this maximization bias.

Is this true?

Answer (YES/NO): YES